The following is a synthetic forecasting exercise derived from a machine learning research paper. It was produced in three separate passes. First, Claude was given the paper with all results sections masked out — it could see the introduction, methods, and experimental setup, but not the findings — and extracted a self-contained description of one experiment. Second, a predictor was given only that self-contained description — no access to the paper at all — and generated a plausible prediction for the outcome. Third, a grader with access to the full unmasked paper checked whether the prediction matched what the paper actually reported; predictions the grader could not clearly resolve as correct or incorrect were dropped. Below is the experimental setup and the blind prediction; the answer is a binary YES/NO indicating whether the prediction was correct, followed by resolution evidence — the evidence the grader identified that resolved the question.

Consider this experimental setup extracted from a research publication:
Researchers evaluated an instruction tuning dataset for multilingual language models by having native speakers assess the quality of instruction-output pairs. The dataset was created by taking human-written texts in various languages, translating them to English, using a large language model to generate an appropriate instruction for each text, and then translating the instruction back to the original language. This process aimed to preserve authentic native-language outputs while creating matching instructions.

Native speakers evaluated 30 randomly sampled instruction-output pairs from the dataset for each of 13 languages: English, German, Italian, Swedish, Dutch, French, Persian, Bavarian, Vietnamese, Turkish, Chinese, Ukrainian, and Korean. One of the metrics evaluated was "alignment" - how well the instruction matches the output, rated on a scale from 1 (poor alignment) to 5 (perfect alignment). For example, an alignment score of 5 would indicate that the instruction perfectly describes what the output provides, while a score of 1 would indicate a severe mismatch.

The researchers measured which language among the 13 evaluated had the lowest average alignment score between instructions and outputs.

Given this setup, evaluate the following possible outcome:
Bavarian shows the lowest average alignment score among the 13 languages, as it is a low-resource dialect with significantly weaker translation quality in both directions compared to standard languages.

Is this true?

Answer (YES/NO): NO